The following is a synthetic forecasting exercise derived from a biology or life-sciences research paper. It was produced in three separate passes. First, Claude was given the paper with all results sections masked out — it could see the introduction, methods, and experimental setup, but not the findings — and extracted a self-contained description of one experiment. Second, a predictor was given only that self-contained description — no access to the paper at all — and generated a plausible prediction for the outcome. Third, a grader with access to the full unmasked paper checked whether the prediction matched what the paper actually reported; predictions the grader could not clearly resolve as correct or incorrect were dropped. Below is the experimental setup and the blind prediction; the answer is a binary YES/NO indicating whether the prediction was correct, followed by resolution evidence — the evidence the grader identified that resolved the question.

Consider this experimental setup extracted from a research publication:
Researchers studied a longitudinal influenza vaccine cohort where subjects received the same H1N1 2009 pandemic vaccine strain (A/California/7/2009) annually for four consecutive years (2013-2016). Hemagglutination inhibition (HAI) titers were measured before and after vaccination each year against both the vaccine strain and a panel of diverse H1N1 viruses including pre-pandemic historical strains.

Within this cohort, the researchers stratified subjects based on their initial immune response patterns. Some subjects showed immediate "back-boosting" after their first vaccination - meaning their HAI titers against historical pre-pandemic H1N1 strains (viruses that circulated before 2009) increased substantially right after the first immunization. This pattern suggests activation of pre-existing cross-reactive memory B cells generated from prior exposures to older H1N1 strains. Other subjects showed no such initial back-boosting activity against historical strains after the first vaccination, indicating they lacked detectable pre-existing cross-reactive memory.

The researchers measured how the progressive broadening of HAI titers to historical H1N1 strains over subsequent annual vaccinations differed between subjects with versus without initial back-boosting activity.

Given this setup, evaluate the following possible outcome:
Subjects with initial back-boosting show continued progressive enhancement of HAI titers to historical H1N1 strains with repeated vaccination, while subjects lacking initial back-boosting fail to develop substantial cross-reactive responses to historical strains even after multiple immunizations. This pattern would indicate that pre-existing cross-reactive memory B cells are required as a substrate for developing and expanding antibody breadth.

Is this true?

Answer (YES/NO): NO